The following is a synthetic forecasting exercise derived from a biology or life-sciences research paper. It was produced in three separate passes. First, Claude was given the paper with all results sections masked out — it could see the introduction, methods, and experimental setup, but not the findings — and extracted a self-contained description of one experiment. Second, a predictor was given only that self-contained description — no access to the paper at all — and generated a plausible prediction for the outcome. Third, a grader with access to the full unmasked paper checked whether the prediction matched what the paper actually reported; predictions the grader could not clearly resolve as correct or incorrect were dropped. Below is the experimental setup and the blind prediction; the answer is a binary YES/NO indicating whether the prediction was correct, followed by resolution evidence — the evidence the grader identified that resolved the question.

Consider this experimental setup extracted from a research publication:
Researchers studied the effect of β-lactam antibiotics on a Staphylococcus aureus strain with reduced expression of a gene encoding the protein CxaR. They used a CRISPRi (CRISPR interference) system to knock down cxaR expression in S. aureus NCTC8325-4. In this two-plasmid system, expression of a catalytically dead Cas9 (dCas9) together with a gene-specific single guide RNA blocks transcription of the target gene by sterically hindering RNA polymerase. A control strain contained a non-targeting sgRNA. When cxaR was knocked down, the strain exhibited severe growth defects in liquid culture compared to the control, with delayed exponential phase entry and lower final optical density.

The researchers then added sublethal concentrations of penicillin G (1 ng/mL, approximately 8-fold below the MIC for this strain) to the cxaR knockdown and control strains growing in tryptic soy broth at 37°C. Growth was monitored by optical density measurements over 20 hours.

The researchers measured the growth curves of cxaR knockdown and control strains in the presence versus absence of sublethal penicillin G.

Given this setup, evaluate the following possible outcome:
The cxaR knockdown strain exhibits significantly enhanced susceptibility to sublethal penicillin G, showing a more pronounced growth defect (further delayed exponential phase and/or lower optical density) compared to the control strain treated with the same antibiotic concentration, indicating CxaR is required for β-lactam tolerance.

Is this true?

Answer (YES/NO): NO